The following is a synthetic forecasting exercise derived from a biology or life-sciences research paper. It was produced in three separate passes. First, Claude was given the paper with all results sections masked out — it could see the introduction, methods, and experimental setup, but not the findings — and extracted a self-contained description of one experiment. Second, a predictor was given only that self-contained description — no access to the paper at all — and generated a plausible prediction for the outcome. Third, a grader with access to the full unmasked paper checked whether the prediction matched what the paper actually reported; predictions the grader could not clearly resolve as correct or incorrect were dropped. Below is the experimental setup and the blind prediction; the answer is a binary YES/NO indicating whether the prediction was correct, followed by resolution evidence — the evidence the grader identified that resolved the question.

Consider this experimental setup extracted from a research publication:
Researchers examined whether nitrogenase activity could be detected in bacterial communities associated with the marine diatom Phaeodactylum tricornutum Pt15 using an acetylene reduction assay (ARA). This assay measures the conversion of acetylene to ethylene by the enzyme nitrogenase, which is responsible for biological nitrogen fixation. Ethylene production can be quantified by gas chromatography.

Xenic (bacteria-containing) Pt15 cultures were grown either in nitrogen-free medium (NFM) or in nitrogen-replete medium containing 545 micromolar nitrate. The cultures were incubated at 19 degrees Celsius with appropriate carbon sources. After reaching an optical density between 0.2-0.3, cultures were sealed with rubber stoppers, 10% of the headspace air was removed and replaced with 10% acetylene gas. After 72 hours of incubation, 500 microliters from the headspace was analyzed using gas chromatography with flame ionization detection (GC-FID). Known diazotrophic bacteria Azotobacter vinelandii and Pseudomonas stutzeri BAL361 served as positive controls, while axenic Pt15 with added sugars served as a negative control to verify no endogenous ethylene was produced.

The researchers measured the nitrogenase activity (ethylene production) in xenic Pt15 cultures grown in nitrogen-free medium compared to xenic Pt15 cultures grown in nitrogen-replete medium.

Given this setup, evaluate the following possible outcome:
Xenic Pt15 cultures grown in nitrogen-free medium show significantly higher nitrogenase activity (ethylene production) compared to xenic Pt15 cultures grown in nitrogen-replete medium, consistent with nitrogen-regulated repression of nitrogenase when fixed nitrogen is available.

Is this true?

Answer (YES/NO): YES